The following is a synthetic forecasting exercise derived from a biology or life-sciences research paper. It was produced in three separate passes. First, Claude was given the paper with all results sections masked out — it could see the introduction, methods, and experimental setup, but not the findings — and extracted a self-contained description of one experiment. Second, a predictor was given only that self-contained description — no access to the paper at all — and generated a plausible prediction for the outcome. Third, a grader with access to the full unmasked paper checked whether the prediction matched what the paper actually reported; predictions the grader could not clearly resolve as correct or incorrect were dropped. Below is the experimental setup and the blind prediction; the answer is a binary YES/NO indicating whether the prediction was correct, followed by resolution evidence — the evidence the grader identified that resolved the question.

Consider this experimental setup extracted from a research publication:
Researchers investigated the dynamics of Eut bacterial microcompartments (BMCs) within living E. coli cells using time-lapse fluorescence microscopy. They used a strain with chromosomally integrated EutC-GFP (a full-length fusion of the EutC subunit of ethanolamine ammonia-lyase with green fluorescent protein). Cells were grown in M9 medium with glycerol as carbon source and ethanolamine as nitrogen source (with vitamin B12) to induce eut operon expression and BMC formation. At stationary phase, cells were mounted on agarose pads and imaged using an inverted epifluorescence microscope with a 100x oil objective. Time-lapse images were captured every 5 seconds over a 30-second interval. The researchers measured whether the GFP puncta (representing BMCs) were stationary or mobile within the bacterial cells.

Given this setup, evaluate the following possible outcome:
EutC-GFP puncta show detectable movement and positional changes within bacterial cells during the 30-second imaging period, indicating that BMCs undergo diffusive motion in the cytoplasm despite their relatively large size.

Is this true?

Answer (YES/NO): YES